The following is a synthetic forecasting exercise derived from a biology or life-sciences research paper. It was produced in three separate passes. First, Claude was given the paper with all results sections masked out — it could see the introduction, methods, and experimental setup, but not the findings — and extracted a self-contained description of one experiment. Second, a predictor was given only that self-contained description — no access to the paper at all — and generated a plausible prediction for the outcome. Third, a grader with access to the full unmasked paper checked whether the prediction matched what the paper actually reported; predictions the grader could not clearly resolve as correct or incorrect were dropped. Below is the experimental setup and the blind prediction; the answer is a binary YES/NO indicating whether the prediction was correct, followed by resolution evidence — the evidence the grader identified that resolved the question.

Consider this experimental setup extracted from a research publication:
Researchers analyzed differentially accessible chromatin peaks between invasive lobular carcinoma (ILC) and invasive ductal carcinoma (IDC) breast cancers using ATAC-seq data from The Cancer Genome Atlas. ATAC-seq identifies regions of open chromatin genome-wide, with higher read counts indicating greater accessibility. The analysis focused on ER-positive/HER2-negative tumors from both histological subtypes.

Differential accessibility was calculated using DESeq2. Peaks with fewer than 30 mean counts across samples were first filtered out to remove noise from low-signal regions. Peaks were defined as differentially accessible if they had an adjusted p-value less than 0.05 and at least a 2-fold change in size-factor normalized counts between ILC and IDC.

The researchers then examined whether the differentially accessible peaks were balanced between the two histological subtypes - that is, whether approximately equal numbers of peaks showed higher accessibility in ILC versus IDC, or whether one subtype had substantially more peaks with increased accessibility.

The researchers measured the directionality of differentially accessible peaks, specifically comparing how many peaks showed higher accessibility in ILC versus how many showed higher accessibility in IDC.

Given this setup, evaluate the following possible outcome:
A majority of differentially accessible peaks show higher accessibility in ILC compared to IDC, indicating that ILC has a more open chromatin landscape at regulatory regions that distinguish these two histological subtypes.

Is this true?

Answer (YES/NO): NO